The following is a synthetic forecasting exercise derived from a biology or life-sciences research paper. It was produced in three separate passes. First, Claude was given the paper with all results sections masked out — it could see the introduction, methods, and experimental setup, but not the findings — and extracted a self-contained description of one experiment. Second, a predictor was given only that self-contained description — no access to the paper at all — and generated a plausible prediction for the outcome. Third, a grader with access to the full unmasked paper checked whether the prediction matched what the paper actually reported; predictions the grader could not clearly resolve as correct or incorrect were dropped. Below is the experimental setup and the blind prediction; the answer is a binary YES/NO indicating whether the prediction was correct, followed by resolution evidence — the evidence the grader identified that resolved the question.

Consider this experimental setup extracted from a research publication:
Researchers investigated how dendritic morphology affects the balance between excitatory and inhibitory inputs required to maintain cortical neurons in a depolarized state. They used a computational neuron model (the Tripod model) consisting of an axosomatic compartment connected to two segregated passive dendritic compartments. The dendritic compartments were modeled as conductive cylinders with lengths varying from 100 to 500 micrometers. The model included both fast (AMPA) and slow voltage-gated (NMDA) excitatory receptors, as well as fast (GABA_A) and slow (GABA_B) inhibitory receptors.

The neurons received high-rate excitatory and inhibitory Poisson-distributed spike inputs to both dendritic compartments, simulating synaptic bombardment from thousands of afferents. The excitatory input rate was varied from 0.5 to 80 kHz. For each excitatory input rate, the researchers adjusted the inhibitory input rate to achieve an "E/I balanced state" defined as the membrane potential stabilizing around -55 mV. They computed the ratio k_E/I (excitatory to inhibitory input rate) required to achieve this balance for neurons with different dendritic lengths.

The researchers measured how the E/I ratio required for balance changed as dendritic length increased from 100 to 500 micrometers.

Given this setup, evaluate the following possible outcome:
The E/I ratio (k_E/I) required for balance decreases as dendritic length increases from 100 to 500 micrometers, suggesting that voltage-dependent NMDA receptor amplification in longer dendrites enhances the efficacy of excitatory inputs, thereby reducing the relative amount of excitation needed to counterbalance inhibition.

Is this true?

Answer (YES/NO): NO